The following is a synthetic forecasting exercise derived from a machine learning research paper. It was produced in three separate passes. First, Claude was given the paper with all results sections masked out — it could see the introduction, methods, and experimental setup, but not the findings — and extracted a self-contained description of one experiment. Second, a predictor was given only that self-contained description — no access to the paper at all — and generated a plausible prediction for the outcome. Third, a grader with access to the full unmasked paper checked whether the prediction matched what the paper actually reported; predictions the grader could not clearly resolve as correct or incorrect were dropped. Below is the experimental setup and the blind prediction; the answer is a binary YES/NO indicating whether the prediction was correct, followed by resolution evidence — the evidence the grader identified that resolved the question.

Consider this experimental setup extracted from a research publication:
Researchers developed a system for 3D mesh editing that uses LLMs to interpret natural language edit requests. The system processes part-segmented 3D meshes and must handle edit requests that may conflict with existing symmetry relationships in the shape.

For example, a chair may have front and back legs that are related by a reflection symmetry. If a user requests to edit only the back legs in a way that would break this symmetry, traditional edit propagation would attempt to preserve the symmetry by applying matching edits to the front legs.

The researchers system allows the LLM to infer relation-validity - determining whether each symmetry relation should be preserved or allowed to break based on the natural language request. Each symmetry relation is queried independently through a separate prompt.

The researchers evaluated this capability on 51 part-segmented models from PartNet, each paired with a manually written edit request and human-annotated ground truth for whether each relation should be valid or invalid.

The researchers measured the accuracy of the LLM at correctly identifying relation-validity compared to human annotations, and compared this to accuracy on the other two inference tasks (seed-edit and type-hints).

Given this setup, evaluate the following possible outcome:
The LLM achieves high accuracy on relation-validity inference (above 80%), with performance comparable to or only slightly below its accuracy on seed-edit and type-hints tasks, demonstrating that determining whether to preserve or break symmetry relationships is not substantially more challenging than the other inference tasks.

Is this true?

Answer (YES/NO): NO